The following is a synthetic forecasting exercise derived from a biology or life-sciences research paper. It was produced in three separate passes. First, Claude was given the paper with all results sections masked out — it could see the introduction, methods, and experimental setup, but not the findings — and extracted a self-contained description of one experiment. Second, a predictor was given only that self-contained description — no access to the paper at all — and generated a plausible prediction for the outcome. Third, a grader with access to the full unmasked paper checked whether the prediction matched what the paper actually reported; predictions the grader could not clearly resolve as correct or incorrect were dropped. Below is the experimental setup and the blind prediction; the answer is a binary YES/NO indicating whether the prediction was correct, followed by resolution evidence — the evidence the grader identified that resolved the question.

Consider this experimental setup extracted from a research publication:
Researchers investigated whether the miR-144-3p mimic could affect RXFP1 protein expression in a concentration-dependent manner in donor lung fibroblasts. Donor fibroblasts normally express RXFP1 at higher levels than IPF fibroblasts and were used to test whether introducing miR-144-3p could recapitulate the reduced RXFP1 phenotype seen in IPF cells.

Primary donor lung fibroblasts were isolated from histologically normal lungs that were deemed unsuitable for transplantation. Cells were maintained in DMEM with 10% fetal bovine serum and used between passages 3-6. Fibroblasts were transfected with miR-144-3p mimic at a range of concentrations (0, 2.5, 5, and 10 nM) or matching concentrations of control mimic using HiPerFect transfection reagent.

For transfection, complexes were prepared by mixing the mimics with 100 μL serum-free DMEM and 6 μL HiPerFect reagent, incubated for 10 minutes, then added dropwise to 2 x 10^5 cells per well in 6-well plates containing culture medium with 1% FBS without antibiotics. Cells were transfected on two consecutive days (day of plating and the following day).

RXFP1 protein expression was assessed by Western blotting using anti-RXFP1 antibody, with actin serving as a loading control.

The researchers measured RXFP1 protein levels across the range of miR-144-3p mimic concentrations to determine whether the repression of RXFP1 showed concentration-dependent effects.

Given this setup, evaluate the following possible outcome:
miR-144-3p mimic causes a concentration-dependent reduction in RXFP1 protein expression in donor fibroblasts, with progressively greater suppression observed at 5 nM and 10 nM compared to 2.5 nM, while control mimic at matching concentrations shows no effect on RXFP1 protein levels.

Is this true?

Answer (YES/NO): NO